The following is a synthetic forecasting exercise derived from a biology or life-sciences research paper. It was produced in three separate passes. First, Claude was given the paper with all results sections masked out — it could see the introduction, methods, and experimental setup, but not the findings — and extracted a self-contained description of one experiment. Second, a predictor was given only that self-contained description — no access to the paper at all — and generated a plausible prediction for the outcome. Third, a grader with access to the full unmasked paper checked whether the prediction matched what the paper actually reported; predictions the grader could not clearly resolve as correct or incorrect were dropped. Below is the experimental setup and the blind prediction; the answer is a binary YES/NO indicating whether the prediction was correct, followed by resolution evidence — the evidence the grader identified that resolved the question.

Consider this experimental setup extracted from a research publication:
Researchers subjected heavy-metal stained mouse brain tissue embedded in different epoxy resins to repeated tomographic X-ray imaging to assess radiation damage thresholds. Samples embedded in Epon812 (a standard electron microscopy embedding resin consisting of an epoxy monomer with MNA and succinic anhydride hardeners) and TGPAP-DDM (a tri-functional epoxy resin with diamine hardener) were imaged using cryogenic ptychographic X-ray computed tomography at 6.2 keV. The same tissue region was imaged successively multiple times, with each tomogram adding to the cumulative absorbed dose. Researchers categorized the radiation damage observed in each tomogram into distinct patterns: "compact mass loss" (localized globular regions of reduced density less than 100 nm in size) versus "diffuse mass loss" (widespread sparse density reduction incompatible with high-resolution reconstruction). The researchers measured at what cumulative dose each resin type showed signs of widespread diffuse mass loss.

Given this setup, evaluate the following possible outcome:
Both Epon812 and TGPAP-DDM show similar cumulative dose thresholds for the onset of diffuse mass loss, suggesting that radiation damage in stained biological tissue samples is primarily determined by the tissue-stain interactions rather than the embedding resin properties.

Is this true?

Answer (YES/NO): NO